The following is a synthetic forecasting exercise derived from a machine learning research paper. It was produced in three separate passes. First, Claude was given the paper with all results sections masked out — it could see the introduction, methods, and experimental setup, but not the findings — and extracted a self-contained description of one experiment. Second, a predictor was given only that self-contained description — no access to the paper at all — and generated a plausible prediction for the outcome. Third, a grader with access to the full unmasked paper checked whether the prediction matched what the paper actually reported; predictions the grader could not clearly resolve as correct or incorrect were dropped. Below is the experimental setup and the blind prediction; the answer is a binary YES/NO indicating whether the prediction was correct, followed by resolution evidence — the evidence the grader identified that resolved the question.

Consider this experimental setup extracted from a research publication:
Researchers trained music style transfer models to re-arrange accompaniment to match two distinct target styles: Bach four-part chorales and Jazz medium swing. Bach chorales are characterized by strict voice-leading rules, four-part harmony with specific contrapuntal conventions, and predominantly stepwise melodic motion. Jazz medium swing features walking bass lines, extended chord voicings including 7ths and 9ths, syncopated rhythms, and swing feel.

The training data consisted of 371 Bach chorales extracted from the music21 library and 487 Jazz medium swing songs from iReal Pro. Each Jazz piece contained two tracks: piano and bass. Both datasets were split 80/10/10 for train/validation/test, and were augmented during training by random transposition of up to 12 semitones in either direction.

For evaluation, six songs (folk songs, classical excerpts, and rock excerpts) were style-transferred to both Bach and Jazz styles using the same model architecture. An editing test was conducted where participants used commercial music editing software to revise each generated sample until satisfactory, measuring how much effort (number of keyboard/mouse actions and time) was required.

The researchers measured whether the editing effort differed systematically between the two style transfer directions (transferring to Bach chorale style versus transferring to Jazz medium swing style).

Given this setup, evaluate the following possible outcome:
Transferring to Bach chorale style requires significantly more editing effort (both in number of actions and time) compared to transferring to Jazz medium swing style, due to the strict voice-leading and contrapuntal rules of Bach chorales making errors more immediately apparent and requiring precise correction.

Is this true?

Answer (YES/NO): NO